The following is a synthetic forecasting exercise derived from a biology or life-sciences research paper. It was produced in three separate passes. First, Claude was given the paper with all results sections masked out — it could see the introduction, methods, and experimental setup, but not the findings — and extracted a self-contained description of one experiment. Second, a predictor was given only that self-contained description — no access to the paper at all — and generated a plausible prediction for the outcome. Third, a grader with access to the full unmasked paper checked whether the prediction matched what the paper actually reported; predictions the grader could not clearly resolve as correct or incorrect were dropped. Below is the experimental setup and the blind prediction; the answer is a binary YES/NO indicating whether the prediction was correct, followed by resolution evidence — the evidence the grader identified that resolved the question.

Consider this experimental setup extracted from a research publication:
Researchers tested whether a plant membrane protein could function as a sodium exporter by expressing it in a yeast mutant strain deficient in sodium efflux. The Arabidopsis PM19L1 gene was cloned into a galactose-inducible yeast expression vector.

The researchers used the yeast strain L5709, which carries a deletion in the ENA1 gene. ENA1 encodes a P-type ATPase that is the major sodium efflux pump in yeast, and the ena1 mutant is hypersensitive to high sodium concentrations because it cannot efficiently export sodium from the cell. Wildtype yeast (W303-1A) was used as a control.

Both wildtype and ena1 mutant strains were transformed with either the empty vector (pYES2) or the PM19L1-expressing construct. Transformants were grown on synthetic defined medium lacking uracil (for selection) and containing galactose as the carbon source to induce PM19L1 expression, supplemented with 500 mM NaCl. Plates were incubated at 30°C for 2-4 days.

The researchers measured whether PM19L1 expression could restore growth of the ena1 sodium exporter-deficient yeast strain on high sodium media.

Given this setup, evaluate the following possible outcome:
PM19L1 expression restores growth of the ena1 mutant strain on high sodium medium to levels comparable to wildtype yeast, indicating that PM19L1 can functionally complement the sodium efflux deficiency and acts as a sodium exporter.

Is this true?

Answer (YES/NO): NO